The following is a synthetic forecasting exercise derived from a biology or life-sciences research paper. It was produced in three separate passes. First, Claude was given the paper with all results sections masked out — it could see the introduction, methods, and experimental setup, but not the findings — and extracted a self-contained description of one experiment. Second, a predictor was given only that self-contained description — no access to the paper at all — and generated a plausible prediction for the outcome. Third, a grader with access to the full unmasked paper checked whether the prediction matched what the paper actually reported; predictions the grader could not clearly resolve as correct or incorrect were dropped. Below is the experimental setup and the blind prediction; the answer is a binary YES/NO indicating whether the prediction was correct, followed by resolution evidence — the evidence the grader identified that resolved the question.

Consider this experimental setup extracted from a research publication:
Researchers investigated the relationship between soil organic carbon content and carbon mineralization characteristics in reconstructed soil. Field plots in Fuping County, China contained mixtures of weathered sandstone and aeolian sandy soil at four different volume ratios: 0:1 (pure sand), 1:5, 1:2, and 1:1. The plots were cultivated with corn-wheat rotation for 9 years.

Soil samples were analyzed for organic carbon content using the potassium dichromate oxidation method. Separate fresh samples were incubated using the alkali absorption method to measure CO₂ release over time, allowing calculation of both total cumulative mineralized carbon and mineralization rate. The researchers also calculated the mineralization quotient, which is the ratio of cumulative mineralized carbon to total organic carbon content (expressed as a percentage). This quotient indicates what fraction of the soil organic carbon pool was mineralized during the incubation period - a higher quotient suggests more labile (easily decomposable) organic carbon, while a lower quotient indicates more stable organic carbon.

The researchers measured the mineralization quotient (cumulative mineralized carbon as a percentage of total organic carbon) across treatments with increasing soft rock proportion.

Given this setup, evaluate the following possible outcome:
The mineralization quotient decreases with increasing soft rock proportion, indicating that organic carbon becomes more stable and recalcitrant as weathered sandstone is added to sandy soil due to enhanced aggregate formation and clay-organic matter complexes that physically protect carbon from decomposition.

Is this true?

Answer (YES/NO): NO